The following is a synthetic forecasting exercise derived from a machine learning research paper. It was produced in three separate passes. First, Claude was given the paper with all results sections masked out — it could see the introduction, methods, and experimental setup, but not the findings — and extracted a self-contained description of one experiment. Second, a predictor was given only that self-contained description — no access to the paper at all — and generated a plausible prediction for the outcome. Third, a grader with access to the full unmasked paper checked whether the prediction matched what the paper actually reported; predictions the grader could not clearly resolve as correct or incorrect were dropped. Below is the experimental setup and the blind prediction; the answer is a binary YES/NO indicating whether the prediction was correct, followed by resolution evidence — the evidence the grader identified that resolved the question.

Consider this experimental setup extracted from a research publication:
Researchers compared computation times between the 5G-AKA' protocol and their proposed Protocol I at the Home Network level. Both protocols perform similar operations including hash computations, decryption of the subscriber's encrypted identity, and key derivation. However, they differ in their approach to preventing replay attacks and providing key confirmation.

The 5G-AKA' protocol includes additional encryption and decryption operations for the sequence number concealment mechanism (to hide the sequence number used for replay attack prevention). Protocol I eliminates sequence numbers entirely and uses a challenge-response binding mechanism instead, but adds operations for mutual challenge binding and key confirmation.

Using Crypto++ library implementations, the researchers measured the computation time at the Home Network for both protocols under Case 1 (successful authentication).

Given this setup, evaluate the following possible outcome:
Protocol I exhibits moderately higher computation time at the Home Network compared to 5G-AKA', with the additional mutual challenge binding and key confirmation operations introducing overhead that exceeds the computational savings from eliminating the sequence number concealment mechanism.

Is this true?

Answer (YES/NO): NO